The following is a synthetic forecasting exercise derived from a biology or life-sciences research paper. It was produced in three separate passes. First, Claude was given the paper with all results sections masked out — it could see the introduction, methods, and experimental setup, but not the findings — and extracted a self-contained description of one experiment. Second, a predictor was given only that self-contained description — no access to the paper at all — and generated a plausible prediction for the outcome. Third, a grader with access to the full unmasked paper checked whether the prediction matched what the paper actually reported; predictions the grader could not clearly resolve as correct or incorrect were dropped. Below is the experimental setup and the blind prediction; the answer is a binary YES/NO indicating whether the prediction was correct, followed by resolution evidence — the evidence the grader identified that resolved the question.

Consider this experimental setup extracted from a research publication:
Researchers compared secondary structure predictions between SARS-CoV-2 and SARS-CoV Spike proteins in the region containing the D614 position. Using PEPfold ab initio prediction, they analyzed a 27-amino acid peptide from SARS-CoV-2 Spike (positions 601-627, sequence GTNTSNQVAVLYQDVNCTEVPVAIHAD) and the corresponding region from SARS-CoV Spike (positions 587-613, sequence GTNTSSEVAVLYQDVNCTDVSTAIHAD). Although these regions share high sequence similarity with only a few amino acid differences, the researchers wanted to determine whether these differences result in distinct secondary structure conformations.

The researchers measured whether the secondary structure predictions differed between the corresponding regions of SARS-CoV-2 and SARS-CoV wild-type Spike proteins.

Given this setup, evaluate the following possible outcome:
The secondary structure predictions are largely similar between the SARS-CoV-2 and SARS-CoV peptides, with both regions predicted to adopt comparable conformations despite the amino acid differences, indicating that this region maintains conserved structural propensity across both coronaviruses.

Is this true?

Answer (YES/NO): NO